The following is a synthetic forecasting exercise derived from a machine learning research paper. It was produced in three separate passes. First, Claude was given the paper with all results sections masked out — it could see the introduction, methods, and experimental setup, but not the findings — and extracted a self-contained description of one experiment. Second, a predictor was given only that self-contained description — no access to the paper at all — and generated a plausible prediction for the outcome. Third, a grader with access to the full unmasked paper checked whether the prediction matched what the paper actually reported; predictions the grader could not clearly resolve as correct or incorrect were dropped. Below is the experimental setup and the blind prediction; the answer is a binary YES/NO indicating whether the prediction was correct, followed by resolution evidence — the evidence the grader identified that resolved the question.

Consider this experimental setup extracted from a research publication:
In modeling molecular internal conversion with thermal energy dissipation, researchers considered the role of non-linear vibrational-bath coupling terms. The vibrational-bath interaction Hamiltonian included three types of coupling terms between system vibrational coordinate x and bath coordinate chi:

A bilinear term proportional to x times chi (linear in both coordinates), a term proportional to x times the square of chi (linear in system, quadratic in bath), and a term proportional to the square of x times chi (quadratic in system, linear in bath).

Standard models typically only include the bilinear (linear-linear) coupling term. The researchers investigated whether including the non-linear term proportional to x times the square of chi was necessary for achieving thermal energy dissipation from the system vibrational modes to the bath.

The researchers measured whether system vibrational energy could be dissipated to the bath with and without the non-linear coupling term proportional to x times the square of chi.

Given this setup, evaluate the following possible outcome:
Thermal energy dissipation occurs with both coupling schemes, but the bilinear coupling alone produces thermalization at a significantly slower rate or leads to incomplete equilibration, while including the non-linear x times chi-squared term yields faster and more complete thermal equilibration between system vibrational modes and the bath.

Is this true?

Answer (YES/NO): NO